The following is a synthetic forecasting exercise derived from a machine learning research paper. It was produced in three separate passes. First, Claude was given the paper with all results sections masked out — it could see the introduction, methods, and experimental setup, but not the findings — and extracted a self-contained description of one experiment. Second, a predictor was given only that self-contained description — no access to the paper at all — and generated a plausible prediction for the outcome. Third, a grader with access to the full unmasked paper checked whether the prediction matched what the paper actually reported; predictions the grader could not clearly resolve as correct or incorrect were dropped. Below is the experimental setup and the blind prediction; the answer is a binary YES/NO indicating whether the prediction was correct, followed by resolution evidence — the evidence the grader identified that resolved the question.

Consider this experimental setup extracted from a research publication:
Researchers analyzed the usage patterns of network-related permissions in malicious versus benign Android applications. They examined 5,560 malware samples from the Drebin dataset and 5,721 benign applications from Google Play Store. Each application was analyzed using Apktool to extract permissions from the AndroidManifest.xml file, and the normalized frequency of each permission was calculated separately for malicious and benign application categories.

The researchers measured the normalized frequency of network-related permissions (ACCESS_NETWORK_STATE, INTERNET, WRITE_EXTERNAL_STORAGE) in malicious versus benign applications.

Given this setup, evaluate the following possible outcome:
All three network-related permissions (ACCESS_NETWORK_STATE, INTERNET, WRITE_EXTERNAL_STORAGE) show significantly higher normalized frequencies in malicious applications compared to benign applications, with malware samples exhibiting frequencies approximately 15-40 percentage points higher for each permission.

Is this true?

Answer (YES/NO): NO